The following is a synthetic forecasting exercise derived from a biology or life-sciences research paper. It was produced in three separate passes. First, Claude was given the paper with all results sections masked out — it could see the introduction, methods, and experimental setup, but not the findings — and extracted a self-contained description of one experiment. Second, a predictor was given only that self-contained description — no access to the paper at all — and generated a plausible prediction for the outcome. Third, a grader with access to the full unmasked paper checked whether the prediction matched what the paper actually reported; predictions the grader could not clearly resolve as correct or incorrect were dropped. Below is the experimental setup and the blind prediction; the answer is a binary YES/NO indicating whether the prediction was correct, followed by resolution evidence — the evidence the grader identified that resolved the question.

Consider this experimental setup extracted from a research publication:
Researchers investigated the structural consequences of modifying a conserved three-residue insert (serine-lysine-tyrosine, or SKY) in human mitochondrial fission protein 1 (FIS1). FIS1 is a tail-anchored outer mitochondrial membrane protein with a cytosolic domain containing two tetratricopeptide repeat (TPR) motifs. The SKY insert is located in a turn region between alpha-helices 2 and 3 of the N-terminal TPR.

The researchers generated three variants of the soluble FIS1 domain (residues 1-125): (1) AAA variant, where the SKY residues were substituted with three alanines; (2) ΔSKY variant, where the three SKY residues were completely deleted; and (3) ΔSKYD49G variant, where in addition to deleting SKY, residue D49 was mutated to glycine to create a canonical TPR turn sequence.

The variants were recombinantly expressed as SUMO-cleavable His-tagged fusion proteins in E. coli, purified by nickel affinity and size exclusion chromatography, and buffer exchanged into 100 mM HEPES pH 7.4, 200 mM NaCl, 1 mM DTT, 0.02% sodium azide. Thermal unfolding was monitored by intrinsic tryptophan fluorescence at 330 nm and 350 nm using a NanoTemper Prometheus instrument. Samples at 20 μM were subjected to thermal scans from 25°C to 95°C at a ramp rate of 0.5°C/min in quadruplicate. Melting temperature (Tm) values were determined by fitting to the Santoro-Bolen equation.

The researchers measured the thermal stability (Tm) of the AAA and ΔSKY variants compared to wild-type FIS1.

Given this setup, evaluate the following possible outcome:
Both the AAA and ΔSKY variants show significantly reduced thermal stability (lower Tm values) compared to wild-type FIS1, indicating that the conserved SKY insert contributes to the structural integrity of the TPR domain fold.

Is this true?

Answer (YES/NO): NO